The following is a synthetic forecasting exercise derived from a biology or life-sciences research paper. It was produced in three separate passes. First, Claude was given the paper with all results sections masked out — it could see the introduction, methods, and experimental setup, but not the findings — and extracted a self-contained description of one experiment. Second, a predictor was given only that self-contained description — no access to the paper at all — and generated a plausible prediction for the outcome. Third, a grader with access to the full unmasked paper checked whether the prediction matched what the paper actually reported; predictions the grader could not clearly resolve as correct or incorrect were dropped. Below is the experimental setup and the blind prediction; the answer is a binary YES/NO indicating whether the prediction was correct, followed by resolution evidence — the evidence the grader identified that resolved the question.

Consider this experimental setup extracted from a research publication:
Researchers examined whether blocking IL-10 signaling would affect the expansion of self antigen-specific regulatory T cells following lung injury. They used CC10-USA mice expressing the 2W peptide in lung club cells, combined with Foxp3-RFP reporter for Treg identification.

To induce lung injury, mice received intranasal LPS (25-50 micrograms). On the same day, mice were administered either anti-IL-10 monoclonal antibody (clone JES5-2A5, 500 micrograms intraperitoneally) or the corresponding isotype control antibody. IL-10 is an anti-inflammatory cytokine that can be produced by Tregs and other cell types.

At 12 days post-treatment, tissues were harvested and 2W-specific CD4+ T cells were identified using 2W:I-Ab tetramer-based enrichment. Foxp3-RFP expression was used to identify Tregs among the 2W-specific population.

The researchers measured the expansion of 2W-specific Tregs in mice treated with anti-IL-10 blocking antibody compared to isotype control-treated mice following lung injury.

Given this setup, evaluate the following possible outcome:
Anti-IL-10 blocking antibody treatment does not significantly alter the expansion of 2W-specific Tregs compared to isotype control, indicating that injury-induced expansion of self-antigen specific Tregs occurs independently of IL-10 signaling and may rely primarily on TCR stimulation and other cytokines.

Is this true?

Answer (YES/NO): YES